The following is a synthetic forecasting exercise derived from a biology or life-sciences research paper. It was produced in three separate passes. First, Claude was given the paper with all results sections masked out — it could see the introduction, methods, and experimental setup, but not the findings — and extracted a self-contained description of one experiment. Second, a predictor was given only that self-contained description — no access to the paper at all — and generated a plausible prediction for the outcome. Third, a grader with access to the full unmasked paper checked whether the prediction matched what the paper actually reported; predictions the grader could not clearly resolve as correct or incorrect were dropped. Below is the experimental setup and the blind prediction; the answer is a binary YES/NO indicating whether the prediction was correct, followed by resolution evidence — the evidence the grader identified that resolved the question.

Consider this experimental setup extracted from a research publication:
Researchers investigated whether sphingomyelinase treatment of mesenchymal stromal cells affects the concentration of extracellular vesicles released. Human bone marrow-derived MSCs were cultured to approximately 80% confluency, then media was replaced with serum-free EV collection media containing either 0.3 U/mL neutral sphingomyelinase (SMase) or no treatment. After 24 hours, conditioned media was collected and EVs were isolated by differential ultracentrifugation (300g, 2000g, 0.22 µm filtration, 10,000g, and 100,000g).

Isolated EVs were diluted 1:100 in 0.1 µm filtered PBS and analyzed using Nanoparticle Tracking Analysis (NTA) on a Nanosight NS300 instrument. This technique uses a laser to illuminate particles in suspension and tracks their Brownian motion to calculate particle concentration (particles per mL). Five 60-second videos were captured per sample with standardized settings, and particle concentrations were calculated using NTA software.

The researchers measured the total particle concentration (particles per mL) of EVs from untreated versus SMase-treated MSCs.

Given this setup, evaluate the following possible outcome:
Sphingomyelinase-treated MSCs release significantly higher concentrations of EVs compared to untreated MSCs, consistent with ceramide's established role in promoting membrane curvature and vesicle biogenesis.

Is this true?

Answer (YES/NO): YES